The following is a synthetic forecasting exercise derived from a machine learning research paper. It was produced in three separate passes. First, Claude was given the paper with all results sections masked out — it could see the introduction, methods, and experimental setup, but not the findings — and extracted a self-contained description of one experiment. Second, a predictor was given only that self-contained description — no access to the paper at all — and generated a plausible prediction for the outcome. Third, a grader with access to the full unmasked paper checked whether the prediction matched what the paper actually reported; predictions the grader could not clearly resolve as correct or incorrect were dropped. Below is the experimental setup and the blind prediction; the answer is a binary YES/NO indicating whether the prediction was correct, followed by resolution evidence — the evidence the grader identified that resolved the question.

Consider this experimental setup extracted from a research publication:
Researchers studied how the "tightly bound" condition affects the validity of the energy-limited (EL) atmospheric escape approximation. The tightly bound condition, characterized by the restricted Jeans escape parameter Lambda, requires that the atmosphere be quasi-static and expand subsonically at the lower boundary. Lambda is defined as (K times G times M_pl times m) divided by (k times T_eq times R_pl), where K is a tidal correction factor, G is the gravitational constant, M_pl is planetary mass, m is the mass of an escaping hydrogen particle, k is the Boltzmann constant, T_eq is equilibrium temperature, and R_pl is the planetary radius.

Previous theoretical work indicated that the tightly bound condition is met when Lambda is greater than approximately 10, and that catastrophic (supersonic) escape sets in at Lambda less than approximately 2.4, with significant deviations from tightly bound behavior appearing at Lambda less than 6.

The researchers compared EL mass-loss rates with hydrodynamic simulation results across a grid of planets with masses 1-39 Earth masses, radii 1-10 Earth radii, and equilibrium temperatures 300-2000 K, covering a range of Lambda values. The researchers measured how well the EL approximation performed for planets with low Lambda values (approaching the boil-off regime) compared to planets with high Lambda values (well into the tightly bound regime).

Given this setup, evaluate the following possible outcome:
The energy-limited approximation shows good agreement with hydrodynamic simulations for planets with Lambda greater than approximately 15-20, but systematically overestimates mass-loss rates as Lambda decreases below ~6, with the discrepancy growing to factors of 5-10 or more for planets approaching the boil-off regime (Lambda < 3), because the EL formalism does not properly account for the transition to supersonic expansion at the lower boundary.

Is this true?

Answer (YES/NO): NO